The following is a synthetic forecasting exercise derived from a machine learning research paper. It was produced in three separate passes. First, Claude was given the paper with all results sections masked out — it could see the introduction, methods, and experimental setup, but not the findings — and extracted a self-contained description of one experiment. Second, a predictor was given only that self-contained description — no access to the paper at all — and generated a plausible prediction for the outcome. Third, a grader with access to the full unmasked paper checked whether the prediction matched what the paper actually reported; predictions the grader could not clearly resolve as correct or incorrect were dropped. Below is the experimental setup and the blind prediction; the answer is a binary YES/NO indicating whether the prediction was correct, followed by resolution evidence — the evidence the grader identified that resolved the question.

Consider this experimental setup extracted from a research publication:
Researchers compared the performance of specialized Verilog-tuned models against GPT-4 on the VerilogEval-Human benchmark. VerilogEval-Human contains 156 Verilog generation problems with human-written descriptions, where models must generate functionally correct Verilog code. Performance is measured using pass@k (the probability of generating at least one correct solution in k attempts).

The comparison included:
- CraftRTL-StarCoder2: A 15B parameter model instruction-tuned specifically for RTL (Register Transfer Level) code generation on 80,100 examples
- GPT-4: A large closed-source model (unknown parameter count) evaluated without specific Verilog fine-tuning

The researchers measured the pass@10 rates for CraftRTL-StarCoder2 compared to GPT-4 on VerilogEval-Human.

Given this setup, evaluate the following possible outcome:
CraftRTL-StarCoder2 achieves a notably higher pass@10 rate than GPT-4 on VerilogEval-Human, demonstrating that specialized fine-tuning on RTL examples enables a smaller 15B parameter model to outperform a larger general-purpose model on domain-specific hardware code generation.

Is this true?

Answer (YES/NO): YES